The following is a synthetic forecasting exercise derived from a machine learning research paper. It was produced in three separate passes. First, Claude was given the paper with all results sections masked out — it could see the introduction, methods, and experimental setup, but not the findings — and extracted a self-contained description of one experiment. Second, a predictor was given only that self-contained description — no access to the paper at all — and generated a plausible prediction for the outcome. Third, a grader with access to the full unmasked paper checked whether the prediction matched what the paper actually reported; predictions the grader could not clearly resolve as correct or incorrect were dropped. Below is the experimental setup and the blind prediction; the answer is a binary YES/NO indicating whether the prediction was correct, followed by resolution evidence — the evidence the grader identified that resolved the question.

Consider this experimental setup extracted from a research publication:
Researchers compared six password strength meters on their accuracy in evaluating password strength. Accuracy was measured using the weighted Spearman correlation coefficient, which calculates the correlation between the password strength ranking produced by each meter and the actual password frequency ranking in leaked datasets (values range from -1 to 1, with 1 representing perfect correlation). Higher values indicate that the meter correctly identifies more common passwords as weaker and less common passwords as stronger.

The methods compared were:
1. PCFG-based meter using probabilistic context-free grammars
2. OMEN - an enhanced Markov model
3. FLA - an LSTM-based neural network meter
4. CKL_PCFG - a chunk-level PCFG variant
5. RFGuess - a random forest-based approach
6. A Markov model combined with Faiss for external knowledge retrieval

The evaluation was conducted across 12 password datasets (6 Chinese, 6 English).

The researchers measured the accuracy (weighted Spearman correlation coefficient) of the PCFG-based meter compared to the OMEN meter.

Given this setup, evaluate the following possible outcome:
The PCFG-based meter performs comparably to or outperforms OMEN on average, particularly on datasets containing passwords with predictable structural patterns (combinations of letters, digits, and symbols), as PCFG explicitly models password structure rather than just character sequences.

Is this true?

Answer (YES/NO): NO